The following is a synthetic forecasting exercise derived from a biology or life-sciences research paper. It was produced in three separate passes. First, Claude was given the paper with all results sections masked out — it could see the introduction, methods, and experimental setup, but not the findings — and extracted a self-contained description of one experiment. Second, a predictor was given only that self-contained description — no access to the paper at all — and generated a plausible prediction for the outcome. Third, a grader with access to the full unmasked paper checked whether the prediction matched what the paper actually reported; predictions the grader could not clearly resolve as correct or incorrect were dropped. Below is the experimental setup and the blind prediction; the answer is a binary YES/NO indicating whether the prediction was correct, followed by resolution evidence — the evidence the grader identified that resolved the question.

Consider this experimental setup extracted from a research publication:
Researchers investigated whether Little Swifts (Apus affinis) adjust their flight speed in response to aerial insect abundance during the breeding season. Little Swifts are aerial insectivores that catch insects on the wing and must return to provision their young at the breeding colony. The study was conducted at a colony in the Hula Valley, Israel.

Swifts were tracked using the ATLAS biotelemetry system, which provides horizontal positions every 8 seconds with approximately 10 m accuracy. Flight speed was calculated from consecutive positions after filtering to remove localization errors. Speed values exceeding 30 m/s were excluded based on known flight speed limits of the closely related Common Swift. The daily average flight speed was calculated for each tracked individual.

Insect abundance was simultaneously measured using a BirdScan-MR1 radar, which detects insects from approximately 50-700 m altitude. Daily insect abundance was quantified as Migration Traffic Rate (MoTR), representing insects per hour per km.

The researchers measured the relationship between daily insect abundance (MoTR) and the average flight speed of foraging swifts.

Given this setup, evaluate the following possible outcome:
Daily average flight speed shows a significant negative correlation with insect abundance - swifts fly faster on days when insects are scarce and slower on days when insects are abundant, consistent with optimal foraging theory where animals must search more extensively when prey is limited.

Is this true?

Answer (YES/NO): NO